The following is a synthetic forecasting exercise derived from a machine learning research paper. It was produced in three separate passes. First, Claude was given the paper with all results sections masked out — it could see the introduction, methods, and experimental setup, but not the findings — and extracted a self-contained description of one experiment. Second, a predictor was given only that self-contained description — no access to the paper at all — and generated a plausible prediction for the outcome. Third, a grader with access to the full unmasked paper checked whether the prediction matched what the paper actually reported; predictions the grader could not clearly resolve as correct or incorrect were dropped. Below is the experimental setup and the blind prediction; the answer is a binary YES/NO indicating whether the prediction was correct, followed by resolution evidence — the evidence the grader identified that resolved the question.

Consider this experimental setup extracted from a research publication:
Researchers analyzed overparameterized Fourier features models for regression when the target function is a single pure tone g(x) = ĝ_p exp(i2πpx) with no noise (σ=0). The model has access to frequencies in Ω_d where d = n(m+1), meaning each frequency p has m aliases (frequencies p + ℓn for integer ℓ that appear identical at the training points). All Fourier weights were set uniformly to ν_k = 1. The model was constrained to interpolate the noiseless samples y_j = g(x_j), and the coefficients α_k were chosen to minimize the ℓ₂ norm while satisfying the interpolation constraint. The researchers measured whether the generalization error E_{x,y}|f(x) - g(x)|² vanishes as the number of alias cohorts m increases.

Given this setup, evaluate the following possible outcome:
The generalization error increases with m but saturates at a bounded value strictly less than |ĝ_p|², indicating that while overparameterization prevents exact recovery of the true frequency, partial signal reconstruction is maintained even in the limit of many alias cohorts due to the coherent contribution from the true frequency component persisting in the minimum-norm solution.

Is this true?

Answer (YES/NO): NO